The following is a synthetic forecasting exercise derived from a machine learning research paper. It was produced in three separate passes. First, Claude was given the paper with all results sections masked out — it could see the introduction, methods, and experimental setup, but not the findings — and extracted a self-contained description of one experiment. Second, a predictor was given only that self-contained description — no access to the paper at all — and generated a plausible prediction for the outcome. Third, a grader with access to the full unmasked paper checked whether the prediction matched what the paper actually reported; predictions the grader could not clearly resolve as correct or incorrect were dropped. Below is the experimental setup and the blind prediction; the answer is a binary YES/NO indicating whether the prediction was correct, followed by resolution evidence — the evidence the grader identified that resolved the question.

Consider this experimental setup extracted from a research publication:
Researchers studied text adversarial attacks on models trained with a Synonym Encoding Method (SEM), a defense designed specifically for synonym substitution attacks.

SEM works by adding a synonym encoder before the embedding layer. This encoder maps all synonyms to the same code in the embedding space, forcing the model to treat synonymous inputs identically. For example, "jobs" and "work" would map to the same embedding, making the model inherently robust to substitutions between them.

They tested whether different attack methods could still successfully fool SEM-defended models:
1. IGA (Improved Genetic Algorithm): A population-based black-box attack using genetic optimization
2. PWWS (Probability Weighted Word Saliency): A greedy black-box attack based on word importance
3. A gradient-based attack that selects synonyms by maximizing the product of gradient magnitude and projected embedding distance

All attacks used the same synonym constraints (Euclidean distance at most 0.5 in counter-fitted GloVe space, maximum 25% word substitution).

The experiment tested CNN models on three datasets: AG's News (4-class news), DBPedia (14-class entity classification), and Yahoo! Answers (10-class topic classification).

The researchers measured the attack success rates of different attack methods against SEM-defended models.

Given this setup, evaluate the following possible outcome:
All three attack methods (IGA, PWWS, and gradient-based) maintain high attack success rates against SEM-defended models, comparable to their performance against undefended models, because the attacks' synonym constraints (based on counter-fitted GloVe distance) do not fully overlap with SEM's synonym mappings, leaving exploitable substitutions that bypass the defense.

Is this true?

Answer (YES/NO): NO